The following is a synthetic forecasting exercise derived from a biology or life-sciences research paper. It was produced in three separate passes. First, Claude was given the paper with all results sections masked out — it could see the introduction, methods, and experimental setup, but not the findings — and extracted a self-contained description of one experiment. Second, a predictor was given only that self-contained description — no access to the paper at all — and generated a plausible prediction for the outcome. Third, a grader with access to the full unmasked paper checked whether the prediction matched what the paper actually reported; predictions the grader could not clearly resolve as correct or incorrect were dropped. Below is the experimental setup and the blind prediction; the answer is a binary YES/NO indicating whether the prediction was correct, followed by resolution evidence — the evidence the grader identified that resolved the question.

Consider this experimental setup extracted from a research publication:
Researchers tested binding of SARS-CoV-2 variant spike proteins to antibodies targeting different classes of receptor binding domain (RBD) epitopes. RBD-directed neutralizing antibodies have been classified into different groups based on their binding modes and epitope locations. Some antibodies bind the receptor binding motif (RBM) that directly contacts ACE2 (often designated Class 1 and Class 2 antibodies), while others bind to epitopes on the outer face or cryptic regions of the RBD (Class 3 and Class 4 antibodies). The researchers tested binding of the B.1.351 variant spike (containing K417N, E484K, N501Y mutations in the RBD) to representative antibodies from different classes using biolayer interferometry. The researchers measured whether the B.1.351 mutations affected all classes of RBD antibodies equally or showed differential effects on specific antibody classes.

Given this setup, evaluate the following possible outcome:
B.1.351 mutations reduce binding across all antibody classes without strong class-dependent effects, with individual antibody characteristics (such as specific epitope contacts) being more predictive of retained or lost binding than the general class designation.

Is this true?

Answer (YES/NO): NO